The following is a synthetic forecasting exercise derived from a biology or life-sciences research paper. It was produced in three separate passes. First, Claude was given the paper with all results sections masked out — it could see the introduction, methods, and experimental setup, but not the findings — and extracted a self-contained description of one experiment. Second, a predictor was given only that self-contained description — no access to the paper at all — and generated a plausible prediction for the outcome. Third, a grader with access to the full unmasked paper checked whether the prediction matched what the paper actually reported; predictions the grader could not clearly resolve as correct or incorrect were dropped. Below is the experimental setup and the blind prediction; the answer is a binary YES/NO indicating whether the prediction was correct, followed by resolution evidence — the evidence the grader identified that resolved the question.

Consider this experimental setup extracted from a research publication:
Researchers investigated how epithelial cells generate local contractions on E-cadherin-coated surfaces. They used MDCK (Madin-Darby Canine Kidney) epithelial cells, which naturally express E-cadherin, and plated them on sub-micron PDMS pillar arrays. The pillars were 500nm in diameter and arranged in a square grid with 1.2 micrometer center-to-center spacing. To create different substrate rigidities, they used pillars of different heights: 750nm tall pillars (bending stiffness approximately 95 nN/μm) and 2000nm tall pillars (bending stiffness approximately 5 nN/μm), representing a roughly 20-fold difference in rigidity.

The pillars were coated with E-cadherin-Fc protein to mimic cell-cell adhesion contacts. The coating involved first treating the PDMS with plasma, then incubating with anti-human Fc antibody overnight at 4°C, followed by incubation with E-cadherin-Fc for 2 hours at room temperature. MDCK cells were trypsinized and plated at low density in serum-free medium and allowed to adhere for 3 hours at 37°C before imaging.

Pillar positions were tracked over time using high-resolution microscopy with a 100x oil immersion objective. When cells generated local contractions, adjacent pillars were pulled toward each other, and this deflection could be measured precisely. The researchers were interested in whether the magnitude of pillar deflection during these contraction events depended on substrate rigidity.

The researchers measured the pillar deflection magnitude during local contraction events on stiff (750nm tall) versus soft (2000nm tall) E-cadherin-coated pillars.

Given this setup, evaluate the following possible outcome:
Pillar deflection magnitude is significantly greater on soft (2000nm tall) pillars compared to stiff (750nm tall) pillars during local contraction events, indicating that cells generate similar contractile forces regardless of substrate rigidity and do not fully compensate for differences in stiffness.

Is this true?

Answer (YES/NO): NO